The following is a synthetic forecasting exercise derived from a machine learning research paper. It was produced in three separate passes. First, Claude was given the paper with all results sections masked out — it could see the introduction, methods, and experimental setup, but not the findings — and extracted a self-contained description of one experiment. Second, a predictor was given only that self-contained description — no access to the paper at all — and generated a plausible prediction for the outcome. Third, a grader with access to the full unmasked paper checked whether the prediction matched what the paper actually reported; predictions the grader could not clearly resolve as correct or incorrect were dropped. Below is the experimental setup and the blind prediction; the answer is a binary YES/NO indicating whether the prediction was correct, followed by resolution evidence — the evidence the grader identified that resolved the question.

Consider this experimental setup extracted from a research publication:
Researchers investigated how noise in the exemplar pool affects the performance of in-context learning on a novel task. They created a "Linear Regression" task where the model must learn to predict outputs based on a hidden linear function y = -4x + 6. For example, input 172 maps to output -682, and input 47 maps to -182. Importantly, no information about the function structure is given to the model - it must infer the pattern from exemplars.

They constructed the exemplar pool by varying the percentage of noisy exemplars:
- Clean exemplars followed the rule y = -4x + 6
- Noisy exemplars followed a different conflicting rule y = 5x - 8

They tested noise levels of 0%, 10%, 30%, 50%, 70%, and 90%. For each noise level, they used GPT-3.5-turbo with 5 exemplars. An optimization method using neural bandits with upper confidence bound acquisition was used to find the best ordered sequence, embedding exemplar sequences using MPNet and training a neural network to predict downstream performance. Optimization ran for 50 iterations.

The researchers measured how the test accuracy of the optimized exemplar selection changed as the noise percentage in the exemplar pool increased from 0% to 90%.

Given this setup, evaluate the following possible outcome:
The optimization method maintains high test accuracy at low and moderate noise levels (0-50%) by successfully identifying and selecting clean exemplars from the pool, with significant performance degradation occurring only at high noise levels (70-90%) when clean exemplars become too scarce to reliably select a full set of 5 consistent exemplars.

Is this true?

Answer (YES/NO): NO